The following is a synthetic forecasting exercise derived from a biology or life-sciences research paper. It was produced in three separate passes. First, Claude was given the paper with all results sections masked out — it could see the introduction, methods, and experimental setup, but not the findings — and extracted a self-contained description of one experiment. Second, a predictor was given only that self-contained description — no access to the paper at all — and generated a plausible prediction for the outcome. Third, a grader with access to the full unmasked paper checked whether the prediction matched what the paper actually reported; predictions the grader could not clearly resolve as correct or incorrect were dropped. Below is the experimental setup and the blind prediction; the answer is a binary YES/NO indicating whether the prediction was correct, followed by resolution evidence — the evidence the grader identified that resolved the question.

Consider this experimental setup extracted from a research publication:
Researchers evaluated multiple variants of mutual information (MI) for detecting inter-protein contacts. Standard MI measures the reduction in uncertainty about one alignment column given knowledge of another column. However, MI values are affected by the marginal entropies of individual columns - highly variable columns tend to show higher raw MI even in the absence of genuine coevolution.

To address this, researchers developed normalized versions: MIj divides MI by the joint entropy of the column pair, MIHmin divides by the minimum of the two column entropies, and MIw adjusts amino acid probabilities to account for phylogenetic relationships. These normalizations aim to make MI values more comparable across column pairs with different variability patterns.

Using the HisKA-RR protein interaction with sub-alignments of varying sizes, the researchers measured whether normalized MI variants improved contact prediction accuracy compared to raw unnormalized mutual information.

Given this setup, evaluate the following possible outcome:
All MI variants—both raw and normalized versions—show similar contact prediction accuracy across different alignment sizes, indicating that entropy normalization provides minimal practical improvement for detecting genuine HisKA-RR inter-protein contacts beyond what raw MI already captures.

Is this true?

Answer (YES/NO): NO